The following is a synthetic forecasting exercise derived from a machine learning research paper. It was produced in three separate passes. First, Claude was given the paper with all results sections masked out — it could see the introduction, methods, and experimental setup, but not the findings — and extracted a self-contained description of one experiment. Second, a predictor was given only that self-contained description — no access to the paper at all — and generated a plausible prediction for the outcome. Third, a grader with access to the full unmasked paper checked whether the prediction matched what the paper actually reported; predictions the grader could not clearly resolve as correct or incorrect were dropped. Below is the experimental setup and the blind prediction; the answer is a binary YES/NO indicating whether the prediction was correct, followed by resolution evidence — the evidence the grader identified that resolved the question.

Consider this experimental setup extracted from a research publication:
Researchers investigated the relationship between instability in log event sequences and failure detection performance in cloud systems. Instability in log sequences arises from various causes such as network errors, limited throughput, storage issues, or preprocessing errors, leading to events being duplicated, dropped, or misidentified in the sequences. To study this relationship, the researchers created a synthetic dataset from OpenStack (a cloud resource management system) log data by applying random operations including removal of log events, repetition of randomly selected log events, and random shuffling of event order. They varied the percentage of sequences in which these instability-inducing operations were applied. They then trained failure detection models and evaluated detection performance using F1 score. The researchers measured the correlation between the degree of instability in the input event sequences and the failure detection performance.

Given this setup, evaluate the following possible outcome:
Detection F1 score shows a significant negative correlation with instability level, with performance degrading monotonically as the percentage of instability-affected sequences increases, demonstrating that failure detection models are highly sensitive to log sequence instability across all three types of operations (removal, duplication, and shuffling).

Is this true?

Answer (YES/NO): NO